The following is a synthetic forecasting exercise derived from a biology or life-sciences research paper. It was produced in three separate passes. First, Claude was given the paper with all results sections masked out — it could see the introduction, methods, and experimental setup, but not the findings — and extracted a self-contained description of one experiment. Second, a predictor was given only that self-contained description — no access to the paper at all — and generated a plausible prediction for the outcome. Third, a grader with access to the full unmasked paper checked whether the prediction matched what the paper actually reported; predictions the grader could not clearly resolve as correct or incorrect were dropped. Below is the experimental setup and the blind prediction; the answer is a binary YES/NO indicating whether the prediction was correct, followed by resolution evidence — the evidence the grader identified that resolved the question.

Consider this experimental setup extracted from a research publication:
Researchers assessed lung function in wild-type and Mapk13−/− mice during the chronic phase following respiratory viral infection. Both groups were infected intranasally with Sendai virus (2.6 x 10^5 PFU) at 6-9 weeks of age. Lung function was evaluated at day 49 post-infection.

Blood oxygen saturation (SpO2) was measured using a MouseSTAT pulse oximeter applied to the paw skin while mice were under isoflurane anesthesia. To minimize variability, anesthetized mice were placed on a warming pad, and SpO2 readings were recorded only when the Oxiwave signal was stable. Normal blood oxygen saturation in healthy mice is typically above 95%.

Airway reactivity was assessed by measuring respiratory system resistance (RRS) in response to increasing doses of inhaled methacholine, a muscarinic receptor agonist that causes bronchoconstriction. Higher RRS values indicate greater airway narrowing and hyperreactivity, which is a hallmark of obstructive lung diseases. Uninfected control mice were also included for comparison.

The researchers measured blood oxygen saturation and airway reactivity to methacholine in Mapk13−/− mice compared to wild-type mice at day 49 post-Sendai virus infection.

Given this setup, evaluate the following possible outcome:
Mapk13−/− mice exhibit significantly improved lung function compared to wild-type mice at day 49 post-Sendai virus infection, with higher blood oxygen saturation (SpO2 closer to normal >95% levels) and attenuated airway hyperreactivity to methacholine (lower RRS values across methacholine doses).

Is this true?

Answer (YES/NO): YES